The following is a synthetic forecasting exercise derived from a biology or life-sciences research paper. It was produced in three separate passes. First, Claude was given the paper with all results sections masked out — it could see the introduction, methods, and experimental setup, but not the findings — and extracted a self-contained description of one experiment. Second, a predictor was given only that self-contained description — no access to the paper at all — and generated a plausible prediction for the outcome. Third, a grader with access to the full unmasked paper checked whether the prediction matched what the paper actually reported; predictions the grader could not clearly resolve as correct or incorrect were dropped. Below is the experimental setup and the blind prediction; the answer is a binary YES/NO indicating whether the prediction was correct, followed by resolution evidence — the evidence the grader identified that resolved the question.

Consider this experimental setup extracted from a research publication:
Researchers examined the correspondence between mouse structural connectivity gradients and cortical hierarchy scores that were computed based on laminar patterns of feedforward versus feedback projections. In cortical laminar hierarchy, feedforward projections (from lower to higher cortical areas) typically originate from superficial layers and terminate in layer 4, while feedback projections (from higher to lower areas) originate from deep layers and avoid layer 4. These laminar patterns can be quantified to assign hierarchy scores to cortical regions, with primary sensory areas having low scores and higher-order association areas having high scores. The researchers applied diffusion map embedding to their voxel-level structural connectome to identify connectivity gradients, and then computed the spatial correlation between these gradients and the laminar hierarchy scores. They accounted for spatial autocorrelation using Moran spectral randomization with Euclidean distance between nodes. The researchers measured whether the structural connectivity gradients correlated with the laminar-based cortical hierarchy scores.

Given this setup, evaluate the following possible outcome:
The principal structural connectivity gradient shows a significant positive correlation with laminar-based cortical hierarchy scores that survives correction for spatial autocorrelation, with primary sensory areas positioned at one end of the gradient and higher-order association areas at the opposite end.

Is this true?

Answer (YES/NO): NO